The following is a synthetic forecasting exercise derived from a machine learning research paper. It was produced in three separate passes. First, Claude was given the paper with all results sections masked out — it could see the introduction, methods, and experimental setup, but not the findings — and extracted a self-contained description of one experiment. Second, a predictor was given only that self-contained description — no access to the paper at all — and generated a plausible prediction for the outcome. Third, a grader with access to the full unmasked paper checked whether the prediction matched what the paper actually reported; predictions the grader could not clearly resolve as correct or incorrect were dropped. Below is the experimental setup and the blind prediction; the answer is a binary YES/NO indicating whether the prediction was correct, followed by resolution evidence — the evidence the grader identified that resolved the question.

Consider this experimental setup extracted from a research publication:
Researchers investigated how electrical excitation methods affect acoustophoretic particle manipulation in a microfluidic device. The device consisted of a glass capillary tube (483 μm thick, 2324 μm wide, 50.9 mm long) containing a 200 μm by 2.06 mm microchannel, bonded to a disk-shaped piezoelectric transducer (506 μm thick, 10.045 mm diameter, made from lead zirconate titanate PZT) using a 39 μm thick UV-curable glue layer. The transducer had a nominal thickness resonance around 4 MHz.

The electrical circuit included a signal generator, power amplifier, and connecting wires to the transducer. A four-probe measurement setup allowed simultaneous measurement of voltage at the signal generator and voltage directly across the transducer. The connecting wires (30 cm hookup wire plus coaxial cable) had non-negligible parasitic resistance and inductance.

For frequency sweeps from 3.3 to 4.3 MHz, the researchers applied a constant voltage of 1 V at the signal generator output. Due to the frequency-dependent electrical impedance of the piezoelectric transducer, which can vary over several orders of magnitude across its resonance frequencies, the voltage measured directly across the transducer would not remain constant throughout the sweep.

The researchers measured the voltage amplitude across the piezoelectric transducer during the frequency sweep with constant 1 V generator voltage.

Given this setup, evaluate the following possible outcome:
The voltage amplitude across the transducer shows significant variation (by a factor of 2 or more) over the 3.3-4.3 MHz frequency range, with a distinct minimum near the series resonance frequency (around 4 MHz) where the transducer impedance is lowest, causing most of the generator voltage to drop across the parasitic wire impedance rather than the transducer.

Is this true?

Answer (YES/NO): YES